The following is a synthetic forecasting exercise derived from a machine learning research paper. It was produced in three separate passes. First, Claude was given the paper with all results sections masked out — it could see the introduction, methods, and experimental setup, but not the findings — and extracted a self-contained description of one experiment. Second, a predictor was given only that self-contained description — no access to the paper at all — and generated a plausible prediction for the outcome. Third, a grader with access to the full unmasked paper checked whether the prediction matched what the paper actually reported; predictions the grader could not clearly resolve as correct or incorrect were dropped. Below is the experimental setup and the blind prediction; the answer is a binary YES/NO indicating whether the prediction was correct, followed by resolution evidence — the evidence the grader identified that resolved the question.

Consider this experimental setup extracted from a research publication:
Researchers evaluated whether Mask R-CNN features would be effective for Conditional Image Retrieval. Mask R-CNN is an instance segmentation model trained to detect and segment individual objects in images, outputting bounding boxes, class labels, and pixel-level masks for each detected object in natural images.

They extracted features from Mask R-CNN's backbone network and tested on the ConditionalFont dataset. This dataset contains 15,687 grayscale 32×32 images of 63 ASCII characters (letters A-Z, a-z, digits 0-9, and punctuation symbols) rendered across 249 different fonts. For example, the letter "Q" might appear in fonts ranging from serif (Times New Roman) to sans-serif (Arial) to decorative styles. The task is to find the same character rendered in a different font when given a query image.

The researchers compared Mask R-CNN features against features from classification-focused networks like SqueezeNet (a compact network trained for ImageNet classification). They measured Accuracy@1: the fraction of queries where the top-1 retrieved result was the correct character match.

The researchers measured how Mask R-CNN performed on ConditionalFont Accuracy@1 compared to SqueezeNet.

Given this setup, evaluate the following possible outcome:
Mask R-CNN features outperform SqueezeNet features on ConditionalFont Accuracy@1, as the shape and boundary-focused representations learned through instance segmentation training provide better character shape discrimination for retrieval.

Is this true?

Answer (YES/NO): NO